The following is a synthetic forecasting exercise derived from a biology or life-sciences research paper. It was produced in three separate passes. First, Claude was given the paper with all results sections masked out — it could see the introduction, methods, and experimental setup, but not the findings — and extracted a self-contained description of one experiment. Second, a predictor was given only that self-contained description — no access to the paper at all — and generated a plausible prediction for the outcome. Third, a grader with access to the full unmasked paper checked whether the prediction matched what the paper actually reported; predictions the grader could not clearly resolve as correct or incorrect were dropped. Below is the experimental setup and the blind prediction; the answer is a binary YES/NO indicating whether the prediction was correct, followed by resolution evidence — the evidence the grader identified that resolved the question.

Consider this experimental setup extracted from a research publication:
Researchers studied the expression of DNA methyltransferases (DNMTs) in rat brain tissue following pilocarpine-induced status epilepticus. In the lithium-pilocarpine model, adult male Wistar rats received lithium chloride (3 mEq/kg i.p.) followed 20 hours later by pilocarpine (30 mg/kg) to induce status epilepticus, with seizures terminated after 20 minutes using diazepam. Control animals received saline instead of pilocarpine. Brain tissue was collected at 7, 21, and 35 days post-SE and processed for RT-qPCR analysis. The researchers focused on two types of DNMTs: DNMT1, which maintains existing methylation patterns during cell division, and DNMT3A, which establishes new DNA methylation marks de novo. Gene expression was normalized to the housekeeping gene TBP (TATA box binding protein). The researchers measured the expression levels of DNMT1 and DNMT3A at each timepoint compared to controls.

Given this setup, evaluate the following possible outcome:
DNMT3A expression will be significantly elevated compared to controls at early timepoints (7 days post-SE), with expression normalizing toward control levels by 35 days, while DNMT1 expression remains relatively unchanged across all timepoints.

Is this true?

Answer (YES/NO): NO